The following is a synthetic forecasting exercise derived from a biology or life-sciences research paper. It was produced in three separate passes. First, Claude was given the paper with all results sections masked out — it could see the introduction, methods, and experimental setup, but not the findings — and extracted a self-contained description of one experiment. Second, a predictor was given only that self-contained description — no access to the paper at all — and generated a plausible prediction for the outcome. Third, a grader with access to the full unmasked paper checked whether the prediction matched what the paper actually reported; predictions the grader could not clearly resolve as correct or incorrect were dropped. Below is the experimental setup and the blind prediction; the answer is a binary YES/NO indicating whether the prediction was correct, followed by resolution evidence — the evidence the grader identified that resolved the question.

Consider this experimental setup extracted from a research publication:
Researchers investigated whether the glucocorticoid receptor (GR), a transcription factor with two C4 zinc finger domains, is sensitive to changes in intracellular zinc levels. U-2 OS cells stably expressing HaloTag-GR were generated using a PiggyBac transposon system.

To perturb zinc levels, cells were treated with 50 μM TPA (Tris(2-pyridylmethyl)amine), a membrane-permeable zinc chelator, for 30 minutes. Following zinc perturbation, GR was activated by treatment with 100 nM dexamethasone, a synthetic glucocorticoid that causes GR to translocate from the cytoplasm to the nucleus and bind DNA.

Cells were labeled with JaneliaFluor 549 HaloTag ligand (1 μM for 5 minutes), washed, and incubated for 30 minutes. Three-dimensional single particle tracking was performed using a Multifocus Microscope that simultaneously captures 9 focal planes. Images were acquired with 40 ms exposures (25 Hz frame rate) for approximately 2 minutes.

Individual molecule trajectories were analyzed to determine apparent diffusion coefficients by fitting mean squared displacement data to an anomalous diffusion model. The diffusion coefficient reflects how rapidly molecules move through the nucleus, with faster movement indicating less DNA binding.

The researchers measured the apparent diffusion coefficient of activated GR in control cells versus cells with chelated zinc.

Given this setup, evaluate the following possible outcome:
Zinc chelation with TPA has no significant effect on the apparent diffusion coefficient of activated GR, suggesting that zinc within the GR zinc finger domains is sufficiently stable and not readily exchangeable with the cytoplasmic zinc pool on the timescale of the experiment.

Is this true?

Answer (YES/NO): YES